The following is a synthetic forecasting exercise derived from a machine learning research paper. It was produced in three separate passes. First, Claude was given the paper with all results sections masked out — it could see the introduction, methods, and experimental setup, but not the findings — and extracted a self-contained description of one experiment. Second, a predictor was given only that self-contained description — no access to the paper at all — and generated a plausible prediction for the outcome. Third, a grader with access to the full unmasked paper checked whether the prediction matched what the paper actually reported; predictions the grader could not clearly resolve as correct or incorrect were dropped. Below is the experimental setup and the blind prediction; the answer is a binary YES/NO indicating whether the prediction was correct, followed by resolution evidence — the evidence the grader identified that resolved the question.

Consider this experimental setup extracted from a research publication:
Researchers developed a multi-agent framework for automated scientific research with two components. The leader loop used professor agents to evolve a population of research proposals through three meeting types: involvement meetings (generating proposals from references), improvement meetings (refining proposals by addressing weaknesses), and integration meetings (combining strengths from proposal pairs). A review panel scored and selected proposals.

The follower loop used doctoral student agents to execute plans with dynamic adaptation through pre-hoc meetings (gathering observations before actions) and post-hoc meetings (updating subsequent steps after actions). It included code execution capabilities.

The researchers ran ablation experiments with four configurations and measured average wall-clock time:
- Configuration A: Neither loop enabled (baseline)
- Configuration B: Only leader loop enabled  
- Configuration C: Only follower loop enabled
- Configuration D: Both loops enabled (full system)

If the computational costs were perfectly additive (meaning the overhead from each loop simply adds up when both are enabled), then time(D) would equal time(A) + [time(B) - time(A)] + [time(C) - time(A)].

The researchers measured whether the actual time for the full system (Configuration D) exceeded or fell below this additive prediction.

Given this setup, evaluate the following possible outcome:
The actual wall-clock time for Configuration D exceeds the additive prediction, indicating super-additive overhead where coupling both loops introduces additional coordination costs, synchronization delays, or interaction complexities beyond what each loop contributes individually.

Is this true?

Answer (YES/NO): YES